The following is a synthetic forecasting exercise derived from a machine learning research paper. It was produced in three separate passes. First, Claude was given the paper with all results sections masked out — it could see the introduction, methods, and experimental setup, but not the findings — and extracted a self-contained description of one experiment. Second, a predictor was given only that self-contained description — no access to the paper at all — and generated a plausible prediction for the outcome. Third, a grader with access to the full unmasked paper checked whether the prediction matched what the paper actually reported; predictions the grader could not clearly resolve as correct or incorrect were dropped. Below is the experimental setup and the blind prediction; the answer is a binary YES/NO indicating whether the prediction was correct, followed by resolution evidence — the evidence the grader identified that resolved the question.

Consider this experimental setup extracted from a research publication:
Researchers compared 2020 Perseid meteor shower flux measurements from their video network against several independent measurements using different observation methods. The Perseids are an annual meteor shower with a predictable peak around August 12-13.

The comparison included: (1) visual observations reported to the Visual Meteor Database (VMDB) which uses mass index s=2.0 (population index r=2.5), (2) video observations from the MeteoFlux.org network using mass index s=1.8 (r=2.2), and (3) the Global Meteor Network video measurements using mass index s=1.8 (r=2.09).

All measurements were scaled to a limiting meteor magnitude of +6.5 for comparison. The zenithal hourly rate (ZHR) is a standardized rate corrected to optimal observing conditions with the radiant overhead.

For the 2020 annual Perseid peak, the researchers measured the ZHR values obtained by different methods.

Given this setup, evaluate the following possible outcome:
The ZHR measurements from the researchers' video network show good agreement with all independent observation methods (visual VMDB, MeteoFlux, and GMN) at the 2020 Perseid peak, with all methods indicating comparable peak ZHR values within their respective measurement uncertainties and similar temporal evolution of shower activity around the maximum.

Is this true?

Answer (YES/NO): NO